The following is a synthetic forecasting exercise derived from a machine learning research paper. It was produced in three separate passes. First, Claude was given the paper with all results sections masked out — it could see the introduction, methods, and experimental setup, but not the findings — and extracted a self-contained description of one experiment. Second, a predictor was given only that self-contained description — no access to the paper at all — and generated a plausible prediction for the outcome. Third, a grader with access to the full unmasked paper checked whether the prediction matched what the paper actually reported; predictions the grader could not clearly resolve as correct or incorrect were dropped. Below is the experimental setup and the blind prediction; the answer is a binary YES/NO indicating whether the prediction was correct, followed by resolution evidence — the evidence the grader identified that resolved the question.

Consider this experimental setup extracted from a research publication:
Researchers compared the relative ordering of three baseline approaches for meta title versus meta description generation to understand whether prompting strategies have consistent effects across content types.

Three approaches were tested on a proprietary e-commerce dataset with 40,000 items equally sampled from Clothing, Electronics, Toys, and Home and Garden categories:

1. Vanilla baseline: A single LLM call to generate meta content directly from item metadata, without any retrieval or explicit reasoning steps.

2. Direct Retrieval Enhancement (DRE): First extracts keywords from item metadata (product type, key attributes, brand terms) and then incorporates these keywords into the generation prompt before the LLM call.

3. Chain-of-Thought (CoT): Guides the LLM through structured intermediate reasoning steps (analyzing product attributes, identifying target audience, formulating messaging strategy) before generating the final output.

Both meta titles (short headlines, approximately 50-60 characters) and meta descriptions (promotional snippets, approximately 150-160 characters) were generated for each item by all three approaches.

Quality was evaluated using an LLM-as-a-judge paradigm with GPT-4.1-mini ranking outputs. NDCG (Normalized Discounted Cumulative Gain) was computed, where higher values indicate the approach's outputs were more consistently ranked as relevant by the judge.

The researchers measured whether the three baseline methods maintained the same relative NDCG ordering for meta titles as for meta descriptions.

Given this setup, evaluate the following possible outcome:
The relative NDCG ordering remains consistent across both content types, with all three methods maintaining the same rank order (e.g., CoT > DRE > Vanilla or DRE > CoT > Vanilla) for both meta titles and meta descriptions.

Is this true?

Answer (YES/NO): NO